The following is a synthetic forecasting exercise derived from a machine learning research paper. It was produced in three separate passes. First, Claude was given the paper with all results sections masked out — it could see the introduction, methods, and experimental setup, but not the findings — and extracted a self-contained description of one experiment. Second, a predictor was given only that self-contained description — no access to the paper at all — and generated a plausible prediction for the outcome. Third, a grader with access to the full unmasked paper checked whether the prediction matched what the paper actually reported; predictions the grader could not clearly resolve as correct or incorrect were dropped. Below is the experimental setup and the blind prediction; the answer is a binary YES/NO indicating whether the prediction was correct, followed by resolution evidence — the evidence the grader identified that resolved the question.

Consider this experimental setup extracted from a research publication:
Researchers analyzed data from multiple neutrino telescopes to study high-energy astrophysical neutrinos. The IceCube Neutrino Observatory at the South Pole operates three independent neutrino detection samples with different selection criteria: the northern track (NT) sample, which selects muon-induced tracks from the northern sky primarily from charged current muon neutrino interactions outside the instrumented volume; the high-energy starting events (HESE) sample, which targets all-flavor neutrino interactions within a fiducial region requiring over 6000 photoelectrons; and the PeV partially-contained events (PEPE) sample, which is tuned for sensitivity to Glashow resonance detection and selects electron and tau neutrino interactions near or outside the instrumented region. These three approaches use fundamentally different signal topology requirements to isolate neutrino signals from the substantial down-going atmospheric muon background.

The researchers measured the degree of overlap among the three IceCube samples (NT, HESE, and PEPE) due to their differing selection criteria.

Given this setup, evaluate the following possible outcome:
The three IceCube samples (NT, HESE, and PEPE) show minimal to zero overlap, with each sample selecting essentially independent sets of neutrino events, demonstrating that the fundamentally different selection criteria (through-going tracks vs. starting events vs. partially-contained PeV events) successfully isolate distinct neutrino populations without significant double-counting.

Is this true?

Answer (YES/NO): YES